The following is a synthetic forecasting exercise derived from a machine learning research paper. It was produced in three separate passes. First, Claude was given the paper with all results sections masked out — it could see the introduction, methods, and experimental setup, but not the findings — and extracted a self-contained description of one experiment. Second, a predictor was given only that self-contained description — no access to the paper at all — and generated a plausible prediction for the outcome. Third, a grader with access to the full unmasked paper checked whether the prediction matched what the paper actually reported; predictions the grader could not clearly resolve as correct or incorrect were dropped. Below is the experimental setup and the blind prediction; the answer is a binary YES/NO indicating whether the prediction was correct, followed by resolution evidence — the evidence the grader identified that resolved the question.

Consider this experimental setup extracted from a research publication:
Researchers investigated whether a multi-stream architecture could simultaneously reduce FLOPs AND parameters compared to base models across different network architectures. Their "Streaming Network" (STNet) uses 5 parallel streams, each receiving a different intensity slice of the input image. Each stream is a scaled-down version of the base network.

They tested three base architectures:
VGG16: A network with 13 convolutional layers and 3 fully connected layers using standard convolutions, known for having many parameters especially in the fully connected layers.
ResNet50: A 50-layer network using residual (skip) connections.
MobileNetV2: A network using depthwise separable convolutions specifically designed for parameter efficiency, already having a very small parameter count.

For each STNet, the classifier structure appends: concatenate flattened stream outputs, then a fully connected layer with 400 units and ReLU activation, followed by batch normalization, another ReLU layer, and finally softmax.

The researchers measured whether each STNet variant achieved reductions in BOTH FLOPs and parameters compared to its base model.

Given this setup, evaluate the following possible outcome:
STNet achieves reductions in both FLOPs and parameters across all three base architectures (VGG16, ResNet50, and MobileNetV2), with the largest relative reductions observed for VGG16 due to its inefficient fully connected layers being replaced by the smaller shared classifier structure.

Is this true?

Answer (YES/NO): NO